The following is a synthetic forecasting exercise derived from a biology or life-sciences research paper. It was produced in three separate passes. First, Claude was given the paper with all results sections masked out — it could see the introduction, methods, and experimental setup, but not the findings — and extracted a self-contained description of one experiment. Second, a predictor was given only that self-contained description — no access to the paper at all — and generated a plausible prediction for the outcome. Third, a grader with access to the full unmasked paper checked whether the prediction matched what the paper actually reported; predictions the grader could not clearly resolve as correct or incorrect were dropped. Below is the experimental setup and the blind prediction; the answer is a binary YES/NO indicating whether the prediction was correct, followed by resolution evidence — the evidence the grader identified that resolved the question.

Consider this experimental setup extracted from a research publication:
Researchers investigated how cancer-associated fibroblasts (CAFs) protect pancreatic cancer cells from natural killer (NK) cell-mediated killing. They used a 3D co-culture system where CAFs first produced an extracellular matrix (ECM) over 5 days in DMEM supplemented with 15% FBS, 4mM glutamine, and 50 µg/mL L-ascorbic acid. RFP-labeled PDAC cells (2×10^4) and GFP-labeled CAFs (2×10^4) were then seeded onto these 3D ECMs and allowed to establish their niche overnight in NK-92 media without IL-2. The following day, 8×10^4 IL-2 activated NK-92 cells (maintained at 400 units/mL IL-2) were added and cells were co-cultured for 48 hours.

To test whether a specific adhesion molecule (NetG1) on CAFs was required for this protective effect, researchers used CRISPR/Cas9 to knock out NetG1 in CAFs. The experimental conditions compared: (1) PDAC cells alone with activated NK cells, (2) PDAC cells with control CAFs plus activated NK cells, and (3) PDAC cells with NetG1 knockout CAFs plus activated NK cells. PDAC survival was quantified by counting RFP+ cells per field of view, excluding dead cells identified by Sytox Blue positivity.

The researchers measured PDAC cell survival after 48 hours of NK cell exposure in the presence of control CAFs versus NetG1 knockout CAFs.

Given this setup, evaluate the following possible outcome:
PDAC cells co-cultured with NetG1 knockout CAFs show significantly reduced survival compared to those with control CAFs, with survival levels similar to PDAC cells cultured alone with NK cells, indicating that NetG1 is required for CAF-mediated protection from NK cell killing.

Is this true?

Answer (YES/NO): NO